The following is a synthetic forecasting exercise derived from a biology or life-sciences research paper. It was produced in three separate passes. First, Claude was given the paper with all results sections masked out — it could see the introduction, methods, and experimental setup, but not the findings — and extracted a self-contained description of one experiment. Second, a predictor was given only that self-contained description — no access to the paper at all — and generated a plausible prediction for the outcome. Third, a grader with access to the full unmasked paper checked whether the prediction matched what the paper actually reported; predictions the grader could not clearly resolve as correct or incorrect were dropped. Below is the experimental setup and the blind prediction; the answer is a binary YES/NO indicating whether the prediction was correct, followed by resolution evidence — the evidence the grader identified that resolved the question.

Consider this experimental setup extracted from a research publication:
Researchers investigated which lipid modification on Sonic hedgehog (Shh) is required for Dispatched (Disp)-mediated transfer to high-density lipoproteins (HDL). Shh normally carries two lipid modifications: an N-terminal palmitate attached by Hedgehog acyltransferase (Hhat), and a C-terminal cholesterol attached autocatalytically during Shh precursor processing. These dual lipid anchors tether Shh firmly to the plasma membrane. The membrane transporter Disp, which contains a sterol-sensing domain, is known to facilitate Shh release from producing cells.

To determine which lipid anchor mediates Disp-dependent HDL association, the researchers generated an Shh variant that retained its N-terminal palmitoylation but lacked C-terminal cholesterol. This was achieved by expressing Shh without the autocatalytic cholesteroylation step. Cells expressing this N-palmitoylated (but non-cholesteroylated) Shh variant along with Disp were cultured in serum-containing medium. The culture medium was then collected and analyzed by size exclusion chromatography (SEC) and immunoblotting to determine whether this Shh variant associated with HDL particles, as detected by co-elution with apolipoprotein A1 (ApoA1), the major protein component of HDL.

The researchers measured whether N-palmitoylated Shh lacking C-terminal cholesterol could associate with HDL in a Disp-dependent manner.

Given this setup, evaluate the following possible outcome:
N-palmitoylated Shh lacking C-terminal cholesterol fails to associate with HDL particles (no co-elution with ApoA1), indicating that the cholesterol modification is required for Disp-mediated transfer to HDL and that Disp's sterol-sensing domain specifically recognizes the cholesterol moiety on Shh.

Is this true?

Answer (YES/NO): YES